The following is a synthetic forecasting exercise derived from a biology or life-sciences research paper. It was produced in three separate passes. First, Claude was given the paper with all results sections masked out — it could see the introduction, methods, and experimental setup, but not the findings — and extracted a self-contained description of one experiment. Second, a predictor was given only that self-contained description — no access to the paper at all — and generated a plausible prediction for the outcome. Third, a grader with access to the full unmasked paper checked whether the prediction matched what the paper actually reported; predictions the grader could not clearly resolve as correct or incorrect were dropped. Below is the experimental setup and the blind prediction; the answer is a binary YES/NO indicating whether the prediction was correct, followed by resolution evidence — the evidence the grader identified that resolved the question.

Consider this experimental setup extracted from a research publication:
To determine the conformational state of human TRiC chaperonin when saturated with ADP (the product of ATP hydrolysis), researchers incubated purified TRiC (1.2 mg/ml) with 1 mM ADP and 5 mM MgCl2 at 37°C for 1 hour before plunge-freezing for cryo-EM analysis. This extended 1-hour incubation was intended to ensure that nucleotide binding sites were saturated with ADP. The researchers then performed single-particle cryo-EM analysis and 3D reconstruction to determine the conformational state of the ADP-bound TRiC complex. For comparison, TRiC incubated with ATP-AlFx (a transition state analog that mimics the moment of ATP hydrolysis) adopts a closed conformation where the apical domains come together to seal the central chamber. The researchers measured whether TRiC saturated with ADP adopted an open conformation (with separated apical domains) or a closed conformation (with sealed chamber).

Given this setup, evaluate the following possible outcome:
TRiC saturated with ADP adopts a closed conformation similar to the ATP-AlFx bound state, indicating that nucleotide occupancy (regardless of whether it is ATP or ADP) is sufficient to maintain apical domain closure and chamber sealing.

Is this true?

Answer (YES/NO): NO